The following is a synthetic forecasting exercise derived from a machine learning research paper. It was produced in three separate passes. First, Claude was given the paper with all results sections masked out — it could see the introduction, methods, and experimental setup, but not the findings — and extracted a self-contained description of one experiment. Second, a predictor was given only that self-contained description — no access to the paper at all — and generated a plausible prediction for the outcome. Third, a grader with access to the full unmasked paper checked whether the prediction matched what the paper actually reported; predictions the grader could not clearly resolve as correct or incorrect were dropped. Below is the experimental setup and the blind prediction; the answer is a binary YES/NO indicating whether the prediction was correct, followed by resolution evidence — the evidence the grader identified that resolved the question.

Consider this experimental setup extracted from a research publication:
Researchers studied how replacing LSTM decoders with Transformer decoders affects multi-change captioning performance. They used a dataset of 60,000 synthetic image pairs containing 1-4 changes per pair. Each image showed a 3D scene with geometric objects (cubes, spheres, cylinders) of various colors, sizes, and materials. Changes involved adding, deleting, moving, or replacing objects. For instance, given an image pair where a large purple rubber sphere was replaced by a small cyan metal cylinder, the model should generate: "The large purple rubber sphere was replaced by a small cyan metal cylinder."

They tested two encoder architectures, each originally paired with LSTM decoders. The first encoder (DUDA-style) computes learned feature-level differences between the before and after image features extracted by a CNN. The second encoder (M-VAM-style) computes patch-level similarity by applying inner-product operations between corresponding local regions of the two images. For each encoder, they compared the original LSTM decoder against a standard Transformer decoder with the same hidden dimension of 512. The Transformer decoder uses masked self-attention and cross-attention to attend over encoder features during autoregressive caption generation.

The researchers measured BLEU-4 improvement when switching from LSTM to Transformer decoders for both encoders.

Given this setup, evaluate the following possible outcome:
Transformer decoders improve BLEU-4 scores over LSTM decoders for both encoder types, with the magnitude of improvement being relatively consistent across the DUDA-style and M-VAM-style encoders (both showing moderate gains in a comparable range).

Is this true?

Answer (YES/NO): YES